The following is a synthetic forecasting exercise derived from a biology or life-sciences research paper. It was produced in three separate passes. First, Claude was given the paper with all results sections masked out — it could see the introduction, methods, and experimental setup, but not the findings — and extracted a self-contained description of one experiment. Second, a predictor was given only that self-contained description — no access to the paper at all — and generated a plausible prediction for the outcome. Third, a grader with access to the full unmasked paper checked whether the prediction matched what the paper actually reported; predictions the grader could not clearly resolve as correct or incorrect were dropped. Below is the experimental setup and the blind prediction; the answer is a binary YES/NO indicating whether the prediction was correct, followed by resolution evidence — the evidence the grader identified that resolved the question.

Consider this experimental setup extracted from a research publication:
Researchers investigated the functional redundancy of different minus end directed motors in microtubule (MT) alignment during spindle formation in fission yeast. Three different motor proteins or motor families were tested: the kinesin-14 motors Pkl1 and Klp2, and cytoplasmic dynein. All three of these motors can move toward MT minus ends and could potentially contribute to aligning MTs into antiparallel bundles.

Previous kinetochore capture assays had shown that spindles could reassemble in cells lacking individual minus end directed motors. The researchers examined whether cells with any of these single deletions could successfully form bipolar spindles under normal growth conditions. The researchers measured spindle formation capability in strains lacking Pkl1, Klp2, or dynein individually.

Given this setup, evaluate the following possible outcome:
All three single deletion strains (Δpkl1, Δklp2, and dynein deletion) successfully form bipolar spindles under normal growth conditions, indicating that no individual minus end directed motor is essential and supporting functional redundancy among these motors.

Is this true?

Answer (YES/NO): YES